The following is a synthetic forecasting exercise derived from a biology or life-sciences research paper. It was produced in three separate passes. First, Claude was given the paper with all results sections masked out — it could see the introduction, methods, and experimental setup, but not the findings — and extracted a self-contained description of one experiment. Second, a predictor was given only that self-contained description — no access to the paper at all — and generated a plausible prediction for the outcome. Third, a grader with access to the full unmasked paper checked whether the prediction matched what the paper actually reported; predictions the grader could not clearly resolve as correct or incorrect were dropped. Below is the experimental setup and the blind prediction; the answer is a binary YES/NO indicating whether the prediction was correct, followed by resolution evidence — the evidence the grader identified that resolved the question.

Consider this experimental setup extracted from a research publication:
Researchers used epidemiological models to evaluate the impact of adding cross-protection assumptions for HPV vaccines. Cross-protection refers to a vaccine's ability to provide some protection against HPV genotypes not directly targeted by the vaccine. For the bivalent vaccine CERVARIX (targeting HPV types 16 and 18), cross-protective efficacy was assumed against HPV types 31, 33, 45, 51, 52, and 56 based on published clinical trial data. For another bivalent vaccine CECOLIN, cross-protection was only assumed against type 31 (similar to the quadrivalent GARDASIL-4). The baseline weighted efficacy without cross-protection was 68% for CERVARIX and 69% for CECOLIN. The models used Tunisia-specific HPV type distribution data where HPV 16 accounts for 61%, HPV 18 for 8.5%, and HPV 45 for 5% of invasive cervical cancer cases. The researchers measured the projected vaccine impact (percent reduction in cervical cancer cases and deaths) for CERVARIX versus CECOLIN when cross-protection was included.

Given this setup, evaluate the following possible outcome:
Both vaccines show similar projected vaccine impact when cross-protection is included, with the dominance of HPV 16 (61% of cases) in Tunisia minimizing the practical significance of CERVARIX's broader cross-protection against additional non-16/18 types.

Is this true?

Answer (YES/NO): NO